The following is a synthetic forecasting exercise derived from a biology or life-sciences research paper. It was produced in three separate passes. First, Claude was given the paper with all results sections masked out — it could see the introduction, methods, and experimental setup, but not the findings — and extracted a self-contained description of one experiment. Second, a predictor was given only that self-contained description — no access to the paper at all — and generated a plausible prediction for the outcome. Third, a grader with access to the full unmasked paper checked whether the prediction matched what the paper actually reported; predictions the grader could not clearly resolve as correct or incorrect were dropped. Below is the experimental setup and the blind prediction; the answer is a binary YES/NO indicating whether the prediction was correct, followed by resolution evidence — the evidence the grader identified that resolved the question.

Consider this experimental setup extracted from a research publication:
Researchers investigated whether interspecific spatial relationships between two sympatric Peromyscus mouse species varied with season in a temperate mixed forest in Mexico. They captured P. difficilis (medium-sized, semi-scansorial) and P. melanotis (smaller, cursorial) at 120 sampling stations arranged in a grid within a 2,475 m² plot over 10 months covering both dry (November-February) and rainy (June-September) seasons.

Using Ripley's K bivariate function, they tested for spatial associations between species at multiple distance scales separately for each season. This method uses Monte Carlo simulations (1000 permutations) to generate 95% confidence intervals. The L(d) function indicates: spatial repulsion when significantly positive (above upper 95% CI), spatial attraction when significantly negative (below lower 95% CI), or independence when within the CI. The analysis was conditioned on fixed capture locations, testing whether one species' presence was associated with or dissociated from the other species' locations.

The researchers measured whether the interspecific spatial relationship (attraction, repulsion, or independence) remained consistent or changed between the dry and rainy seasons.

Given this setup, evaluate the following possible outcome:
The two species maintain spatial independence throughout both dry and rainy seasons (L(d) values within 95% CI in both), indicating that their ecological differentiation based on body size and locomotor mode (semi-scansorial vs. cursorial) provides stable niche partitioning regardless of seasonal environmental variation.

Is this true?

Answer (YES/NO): NO